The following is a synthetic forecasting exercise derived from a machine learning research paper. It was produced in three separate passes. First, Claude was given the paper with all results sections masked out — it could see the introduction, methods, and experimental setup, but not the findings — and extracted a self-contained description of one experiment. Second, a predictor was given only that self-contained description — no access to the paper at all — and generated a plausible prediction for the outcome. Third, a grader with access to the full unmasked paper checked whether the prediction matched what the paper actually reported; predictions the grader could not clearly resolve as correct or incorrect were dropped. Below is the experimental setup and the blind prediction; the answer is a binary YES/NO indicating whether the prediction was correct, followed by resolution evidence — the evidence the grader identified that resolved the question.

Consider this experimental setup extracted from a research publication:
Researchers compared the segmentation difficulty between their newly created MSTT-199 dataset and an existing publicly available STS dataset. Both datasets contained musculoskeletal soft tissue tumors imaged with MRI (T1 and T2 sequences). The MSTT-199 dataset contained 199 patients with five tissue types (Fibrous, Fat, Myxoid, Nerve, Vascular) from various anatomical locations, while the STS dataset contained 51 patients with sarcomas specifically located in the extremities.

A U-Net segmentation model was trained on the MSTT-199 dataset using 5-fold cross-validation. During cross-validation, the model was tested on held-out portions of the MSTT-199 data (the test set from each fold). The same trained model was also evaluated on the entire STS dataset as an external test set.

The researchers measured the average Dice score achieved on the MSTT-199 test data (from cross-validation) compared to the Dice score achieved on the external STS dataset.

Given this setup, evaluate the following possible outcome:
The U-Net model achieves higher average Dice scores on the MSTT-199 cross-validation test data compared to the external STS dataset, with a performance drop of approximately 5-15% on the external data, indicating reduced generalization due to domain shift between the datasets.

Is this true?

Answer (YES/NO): NO